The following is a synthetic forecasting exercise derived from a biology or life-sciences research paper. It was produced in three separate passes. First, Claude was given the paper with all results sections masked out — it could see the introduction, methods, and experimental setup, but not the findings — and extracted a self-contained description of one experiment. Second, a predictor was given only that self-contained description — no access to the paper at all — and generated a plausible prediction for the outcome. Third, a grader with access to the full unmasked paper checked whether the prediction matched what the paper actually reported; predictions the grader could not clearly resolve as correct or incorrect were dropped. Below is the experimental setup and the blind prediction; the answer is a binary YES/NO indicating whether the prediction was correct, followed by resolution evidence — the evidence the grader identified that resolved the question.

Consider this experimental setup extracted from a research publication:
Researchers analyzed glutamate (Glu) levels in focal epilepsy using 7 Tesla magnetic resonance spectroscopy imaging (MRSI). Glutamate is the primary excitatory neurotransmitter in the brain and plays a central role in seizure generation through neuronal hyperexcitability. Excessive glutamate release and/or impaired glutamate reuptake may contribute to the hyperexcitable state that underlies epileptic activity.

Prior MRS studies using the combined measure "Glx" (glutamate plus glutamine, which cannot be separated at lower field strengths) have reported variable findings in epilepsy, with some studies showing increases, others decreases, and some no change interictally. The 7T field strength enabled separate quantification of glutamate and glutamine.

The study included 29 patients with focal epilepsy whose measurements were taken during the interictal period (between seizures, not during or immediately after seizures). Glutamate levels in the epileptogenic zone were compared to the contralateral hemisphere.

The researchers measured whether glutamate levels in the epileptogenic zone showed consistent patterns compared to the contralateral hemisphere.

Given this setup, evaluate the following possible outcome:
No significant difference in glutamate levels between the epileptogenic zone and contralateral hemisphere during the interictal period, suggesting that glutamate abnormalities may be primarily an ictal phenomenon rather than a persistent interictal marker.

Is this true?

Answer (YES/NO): NO